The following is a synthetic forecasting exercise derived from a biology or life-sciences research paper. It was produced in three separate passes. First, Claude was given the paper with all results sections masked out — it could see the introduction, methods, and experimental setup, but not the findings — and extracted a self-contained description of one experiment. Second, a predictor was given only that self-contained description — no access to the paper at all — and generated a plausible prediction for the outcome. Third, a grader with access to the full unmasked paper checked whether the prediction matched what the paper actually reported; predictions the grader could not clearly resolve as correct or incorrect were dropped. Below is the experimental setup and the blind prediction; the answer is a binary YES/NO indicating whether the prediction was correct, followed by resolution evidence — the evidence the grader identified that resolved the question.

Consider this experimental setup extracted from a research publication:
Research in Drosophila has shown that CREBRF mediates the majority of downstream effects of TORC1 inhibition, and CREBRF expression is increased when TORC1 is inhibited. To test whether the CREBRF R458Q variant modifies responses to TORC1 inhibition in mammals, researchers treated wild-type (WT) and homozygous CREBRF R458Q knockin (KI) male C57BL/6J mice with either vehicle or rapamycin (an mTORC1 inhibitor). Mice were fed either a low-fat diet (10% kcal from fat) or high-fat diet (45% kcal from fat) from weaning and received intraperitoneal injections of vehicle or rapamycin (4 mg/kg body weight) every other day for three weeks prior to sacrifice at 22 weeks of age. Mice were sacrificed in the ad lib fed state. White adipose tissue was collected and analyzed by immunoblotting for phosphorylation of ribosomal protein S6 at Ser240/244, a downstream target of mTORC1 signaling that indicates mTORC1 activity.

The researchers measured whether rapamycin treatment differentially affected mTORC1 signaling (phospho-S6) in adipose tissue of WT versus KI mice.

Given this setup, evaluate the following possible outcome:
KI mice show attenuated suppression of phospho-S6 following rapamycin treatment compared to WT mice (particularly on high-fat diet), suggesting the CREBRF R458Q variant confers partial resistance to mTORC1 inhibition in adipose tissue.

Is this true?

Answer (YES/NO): NO